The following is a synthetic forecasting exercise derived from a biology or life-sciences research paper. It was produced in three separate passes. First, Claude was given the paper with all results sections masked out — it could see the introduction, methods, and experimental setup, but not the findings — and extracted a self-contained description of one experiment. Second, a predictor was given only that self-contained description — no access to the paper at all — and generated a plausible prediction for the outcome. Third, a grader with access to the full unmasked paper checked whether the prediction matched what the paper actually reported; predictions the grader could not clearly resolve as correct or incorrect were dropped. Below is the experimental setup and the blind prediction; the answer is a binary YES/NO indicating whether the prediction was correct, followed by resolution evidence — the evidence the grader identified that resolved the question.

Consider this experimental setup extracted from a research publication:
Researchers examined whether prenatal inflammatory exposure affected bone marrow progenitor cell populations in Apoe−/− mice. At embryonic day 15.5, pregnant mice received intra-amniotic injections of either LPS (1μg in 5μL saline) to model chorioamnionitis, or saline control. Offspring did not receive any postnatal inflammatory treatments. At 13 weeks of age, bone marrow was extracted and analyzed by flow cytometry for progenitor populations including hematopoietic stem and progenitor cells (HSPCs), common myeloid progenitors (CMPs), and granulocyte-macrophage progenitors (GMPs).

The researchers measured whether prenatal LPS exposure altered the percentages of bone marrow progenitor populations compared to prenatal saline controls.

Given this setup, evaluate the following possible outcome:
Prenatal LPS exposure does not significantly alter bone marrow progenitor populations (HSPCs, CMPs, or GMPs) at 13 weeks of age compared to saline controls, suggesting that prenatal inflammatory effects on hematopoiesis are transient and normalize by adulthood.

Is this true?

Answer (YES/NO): YES